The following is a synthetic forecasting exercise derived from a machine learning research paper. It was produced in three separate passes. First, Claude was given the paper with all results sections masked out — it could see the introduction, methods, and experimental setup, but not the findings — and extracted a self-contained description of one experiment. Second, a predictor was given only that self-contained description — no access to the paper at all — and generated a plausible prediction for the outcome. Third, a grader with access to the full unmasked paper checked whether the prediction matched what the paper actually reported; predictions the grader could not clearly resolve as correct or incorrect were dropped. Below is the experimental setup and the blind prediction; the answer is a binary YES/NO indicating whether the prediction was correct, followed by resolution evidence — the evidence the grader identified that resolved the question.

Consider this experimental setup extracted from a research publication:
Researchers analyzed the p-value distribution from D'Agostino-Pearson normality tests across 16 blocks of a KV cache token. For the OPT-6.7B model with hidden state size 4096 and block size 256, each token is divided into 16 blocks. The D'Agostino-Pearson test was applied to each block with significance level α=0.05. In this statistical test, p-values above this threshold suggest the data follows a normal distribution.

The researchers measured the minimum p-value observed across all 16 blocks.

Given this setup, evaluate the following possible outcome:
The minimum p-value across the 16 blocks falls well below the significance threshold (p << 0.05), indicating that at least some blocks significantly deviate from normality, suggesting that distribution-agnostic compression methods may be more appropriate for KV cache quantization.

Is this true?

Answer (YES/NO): NO